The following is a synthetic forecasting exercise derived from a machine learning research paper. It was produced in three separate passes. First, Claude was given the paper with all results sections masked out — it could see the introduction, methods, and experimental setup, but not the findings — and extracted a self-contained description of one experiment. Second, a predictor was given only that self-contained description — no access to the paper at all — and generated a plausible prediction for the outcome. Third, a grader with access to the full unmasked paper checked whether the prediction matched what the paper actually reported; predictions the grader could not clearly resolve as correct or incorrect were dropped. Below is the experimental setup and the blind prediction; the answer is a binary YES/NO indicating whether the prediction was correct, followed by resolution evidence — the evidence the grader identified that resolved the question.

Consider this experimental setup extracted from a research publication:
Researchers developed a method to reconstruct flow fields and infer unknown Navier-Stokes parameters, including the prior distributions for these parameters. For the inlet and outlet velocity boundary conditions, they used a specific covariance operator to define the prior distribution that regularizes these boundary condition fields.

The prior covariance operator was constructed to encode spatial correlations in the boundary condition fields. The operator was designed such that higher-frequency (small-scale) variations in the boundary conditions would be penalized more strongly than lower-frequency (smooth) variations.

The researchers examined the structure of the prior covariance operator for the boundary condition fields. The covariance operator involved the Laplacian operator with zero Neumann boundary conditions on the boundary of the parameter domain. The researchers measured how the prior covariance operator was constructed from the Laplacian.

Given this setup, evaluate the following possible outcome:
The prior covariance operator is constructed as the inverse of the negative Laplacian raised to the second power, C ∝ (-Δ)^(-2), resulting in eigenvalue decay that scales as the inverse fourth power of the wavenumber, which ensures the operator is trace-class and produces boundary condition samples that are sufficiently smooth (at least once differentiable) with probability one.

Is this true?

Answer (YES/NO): NO